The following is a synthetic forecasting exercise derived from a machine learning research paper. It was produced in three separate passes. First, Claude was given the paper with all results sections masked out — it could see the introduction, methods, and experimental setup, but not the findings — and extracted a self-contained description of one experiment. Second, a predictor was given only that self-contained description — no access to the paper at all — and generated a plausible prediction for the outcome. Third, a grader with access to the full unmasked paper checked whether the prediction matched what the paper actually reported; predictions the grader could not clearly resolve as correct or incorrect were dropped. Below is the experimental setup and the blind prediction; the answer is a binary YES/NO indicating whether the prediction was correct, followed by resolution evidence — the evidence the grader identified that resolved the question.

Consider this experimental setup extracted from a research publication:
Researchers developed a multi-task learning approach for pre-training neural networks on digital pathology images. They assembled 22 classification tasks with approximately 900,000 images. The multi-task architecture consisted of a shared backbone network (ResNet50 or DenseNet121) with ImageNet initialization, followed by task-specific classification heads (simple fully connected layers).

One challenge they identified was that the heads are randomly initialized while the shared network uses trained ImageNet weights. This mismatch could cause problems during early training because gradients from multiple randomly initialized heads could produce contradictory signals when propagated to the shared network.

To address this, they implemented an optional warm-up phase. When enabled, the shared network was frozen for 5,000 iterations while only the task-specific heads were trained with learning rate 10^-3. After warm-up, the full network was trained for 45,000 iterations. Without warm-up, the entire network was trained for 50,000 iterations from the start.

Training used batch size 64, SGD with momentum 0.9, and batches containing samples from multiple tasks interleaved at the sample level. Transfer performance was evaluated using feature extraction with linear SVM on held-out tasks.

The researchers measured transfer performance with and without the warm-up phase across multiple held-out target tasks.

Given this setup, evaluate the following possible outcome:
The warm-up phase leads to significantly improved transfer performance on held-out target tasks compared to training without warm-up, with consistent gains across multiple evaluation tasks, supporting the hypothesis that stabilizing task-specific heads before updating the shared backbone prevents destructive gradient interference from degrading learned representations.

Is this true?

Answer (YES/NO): NO